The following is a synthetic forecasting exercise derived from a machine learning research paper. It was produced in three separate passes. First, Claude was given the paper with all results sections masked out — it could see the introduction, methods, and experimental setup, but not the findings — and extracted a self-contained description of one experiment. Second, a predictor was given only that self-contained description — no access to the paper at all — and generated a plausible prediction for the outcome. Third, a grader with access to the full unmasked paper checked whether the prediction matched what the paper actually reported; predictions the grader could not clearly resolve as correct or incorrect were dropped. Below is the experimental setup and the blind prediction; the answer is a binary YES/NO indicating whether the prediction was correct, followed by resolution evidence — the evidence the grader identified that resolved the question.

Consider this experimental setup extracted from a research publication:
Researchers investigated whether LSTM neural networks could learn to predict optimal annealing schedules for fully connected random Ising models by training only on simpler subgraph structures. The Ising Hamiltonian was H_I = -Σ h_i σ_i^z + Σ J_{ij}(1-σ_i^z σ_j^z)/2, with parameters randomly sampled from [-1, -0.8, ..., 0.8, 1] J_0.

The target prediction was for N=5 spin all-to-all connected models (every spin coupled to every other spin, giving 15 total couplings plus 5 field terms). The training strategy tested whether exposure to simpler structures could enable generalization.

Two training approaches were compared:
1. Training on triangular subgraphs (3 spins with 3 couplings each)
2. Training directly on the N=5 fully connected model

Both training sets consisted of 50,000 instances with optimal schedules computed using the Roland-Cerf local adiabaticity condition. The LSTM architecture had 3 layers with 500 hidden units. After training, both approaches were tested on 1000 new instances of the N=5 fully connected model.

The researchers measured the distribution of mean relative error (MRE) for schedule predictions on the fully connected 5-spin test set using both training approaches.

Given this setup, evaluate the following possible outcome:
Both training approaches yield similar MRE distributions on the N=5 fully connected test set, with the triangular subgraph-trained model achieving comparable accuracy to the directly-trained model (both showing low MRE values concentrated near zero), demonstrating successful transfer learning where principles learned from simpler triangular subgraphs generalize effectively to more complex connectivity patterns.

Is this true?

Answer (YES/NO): NO